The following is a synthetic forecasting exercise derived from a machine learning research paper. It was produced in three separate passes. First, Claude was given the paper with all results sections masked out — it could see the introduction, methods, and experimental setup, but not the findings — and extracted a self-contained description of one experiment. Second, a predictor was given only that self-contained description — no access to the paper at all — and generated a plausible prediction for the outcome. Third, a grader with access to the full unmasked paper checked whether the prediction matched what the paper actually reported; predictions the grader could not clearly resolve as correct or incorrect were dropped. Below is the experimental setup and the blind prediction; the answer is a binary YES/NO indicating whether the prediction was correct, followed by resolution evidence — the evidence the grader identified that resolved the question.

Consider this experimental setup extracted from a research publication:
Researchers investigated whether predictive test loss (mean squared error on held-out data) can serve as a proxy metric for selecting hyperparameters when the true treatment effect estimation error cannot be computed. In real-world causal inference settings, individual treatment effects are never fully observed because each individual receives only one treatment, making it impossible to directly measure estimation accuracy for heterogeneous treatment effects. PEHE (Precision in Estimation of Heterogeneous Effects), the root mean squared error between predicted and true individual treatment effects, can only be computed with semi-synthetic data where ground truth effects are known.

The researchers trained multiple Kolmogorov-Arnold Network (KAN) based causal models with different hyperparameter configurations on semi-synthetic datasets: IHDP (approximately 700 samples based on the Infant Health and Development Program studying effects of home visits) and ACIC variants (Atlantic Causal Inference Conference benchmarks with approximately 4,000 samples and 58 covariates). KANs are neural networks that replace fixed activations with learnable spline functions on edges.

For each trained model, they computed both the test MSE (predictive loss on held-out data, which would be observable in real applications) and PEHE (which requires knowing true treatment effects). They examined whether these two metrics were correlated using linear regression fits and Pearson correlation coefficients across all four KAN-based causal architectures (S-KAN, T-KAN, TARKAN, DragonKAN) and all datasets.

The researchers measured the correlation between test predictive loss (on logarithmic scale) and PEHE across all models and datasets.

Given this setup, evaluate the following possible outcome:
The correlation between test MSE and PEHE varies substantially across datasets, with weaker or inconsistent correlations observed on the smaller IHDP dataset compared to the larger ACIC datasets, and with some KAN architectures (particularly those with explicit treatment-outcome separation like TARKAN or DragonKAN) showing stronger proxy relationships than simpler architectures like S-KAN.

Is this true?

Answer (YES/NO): NO